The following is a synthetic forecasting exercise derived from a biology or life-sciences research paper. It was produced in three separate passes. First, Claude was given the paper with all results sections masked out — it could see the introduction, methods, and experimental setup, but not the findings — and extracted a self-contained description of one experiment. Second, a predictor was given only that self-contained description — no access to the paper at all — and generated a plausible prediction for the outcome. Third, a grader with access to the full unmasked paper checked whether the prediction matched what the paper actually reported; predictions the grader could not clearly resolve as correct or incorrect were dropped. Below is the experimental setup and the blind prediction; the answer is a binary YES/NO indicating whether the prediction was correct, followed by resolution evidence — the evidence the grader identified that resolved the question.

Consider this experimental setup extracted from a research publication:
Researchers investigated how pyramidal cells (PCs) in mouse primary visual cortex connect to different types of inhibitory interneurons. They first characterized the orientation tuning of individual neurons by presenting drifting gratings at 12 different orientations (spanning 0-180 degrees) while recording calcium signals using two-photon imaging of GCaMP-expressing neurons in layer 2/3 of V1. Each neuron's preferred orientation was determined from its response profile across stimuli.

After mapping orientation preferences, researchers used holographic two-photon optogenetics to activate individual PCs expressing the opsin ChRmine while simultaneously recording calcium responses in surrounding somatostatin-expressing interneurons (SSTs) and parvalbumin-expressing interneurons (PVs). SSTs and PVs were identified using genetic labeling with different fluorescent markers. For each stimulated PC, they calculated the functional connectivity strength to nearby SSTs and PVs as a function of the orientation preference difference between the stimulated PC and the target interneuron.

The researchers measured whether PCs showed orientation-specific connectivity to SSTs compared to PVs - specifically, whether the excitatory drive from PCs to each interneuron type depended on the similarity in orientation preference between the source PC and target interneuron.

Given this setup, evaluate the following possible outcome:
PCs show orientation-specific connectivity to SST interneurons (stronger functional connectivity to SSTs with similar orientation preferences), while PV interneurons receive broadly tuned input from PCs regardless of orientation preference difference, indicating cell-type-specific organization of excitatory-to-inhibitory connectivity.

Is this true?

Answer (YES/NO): YES